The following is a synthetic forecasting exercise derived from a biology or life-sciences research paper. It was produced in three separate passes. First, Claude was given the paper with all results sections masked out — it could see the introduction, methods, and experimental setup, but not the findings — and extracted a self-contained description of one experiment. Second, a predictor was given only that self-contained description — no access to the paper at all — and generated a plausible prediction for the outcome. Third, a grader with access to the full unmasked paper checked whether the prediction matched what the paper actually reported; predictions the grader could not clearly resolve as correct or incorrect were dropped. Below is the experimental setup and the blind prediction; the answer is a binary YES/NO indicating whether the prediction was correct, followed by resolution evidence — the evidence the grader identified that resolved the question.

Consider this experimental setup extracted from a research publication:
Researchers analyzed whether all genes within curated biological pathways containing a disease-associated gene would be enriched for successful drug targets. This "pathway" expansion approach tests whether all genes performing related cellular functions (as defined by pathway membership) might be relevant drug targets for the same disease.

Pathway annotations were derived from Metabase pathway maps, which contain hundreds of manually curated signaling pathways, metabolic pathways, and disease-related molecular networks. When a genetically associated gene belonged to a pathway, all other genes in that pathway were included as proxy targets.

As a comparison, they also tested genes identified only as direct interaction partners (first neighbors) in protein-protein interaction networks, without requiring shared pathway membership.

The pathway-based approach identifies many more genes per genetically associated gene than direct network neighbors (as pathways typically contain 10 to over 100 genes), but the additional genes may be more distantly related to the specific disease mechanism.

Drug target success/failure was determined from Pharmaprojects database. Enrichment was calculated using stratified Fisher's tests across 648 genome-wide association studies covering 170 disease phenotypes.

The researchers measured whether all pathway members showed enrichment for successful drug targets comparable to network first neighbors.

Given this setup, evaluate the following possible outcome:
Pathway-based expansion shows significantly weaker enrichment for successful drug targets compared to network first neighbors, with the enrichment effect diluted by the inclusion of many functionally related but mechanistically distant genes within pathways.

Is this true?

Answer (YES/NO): NO